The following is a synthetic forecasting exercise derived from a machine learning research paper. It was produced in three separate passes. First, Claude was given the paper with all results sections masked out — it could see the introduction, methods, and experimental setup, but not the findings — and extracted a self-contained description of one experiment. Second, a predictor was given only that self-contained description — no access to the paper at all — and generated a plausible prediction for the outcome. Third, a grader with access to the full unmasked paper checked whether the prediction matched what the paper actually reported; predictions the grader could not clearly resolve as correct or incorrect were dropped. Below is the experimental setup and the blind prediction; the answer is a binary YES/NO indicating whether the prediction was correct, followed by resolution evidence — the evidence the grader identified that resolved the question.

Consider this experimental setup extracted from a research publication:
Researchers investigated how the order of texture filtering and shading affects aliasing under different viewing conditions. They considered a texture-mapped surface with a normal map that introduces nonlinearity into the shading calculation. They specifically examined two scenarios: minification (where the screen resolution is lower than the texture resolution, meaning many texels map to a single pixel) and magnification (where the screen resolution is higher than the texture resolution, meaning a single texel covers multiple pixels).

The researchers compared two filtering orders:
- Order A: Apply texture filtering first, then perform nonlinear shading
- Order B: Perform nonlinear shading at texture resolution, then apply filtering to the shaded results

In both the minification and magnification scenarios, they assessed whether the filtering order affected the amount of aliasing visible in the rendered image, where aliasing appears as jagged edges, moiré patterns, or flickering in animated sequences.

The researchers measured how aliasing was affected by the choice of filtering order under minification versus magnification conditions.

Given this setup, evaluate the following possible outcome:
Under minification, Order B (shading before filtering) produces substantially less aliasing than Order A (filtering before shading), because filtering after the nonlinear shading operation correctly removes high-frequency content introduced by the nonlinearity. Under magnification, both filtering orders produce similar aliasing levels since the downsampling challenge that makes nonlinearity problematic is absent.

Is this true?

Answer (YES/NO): NO